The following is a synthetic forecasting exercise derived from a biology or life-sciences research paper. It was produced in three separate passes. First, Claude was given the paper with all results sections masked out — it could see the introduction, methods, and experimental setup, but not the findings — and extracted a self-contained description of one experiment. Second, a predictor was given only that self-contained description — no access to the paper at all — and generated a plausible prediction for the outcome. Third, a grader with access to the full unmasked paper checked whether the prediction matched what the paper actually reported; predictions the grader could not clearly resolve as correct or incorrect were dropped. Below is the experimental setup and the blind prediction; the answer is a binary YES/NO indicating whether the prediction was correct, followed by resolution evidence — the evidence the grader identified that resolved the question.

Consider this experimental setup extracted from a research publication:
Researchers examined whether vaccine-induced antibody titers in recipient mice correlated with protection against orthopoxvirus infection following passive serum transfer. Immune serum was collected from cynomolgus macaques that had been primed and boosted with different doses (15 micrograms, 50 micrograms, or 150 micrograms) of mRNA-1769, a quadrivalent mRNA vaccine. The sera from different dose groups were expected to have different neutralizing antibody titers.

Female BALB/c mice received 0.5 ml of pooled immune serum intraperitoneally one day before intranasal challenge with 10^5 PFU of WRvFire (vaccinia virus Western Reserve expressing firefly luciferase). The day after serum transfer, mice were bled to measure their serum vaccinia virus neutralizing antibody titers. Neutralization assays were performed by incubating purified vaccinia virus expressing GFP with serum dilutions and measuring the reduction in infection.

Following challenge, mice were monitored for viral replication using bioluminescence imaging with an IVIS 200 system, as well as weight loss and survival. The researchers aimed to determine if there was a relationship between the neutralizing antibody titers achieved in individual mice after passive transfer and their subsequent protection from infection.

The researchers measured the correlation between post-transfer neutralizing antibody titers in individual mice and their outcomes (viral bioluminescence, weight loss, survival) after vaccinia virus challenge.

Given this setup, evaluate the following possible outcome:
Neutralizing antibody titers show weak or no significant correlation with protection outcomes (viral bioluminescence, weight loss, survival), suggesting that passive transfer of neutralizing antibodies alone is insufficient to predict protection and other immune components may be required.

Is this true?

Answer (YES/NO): NO